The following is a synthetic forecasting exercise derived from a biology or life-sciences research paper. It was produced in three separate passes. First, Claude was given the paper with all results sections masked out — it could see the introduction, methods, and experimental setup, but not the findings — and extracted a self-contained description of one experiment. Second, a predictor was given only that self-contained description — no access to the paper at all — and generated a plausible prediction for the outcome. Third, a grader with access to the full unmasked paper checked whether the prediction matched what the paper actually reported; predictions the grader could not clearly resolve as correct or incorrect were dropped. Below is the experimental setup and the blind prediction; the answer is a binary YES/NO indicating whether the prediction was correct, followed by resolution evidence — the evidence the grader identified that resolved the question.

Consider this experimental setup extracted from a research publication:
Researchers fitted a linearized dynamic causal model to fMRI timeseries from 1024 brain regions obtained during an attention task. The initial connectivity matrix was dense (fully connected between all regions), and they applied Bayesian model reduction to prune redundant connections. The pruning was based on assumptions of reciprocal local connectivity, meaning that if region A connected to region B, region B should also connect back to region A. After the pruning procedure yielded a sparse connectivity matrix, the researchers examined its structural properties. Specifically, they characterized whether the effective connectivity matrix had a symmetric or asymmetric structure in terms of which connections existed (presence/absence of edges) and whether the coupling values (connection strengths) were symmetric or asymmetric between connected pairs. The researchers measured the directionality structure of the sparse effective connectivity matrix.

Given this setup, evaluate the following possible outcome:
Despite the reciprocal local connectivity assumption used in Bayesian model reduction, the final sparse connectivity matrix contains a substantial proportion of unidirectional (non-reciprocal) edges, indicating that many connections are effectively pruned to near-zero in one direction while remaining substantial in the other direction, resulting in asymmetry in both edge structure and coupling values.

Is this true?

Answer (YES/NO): NO